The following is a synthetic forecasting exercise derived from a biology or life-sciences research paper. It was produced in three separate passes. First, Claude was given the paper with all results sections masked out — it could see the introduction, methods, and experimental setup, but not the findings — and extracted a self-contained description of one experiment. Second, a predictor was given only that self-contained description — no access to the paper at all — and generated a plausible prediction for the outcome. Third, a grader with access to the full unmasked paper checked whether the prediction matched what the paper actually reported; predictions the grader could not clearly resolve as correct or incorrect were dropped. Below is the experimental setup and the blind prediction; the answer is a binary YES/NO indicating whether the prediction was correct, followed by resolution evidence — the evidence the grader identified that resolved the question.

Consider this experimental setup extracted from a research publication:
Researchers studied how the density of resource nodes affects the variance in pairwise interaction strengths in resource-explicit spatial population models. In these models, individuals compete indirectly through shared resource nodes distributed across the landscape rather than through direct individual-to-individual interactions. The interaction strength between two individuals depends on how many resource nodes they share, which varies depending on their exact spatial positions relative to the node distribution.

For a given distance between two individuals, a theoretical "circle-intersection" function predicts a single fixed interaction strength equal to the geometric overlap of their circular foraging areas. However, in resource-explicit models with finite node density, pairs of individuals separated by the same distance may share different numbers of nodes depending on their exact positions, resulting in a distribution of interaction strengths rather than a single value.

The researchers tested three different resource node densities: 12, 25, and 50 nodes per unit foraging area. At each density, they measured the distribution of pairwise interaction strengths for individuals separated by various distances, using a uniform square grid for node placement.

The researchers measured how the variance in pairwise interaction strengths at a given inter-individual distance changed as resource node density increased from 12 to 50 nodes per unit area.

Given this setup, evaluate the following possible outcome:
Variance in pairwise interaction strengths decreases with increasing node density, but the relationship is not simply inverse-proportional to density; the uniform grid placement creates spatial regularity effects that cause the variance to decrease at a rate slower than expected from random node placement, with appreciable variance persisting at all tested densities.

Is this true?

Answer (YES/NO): NO